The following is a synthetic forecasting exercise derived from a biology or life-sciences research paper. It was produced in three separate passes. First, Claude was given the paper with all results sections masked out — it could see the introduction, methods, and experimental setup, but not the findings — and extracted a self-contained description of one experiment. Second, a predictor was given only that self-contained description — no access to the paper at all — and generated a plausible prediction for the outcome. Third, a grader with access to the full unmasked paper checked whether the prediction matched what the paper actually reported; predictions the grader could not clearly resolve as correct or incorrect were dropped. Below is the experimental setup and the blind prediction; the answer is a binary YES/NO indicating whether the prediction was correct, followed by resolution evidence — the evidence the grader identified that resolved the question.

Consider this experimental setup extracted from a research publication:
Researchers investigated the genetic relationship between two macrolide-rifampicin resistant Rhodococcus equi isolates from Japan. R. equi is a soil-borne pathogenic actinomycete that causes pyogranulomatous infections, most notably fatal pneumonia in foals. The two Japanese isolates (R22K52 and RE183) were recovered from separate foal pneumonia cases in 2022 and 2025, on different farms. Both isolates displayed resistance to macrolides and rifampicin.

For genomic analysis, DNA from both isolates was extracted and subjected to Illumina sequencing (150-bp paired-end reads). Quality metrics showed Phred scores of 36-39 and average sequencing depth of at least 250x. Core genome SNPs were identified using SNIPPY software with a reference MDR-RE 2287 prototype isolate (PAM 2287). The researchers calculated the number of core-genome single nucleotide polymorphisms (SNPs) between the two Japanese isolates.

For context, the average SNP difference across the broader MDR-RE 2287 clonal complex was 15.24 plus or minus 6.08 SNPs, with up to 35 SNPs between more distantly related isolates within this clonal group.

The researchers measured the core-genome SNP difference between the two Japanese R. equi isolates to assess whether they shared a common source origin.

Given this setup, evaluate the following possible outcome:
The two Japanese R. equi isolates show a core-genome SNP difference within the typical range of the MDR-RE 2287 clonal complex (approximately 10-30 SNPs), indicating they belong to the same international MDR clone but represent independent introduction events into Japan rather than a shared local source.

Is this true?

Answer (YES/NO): NO